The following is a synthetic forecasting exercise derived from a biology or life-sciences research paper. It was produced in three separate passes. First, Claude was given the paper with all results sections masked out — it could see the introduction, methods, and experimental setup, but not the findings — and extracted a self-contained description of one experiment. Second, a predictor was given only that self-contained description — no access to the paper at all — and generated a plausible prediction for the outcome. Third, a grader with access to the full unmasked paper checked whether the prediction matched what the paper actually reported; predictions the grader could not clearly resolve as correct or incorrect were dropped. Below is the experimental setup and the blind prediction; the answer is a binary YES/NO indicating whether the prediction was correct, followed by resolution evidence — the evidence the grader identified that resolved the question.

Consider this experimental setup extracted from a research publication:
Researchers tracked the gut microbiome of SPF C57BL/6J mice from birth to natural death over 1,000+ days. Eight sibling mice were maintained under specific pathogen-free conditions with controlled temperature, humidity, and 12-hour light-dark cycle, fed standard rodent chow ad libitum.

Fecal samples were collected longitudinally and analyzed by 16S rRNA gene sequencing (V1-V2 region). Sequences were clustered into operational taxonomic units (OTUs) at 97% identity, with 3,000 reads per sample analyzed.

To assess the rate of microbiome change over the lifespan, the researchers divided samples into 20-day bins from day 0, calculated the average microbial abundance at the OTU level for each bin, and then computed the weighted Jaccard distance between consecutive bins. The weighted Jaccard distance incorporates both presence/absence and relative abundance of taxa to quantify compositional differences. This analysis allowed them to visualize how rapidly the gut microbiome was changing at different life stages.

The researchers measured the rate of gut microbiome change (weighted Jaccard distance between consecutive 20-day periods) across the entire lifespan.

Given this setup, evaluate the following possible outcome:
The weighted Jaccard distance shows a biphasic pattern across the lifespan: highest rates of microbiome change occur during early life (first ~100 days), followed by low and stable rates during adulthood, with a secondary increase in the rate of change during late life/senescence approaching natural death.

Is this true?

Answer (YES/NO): YES